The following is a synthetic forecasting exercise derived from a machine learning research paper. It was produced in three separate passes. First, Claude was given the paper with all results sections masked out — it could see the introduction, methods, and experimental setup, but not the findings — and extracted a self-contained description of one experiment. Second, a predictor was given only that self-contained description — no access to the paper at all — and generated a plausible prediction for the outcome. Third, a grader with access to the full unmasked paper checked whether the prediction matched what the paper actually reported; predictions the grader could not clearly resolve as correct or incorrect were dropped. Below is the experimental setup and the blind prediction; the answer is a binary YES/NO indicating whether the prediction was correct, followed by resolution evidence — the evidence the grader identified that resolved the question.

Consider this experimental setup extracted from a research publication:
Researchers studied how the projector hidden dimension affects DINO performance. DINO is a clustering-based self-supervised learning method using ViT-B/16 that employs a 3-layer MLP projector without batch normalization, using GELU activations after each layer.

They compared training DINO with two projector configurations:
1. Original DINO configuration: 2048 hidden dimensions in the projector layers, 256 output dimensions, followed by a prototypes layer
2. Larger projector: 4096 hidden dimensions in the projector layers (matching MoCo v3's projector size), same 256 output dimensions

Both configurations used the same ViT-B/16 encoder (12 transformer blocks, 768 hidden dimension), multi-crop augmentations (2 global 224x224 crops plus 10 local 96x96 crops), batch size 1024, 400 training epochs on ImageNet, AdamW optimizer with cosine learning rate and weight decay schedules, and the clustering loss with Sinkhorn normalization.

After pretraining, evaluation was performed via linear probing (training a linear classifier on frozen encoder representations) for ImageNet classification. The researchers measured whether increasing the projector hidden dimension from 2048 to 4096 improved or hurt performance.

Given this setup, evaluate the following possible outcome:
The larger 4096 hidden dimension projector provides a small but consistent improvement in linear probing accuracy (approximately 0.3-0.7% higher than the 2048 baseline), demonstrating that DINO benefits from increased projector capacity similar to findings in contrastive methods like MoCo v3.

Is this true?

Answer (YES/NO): NO